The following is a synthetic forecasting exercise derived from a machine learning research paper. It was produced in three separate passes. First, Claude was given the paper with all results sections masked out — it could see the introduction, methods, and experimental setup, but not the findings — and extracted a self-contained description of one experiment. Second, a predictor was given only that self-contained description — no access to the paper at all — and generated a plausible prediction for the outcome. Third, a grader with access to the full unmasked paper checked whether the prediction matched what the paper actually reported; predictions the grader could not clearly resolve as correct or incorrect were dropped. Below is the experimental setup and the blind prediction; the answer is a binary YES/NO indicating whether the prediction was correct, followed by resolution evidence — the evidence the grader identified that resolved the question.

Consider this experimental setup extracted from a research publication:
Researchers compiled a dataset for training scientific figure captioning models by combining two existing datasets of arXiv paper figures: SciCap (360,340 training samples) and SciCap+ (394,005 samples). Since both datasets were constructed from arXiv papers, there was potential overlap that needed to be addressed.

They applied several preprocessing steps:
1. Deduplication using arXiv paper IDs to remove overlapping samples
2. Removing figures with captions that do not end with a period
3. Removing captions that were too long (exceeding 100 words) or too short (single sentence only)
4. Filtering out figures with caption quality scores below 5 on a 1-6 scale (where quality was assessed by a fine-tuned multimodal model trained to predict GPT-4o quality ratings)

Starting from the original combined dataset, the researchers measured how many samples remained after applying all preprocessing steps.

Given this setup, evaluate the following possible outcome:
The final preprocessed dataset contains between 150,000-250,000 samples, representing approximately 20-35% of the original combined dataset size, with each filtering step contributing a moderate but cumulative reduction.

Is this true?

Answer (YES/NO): NO